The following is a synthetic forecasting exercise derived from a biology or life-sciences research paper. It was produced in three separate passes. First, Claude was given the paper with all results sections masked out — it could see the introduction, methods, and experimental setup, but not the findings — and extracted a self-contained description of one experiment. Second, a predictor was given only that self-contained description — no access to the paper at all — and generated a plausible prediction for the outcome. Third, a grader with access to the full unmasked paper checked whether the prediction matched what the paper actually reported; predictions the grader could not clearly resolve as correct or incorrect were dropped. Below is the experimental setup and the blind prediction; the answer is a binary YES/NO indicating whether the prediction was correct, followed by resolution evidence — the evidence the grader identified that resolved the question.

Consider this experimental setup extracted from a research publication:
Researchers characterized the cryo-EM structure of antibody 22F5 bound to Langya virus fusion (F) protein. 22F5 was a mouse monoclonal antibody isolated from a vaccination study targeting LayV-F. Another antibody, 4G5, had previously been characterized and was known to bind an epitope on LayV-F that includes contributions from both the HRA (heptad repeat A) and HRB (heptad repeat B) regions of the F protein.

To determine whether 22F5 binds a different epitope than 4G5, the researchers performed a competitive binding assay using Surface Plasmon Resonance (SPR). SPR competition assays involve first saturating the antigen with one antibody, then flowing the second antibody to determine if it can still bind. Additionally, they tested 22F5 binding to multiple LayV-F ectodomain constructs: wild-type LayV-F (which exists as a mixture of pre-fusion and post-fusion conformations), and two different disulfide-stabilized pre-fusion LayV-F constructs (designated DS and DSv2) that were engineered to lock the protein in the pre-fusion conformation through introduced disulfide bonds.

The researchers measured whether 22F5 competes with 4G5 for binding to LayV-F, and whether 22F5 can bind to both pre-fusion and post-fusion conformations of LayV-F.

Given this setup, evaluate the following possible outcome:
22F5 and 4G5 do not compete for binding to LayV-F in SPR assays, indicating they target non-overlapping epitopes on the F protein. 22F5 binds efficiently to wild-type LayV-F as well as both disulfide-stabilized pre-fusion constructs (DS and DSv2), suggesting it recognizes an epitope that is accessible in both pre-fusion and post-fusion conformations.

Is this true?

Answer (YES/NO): YES